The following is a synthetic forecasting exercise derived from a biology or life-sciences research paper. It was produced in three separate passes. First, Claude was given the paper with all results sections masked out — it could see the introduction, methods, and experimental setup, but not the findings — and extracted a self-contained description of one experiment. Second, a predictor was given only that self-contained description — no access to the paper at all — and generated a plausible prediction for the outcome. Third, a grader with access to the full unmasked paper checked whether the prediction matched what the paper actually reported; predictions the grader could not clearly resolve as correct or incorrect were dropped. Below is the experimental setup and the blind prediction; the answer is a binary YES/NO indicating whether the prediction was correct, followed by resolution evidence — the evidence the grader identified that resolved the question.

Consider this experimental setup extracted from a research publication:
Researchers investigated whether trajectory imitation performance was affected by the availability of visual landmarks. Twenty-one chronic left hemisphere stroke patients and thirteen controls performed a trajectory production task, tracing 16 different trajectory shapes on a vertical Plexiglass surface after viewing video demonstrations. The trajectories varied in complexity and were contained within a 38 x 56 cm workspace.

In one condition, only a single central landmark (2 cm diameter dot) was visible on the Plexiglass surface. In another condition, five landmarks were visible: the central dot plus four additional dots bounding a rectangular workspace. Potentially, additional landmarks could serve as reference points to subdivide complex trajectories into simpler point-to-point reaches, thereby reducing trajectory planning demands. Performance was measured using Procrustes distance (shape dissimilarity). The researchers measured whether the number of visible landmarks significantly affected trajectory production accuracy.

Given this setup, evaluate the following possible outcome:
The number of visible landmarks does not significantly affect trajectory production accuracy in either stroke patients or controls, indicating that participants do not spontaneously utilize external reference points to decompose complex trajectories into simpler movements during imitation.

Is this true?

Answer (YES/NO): YES